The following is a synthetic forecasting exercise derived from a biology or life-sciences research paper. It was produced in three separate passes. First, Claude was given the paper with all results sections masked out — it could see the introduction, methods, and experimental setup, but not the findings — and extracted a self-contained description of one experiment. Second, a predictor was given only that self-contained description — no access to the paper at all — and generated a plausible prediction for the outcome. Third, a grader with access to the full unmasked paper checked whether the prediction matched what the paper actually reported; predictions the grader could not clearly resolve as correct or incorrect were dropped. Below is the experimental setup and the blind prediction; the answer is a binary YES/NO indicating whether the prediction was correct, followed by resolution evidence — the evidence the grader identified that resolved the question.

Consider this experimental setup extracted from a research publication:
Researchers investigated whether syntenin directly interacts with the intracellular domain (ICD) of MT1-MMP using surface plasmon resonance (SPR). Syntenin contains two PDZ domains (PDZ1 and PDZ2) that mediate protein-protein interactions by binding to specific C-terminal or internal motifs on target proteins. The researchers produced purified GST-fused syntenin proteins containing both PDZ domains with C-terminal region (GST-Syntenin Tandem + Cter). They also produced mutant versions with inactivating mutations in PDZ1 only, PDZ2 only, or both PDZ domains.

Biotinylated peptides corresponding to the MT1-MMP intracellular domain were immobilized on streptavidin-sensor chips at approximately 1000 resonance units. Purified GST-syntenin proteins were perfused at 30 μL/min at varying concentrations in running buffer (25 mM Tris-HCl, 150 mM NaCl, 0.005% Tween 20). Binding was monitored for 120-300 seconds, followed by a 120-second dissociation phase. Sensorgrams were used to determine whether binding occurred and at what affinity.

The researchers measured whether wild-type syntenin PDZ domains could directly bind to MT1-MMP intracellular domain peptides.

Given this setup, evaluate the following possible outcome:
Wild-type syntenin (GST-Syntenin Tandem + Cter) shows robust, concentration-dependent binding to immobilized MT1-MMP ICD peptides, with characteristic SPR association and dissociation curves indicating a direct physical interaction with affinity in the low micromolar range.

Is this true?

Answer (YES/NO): NO